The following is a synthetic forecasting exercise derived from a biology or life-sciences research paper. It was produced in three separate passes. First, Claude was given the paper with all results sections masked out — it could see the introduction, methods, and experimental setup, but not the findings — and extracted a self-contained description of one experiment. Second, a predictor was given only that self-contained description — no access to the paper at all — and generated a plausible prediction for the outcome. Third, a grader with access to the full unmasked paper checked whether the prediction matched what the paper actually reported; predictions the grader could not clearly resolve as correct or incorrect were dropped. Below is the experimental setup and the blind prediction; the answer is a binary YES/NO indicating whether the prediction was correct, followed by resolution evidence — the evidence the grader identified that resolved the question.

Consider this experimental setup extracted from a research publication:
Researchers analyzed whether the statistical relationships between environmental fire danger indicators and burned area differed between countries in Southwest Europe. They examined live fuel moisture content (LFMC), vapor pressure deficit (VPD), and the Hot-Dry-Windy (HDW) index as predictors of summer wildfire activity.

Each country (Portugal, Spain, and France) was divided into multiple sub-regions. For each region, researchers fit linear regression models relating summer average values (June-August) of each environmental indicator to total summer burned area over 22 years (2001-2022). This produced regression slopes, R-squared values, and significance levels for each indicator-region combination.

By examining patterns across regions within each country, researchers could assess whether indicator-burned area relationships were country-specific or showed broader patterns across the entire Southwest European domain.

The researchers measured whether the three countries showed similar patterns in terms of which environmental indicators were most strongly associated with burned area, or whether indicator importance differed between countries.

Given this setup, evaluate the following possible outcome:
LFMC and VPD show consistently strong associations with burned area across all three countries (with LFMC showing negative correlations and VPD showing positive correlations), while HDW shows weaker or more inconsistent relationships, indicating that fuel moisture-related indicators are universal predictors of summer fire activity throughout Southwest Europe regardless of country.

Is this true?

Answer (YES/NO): NO